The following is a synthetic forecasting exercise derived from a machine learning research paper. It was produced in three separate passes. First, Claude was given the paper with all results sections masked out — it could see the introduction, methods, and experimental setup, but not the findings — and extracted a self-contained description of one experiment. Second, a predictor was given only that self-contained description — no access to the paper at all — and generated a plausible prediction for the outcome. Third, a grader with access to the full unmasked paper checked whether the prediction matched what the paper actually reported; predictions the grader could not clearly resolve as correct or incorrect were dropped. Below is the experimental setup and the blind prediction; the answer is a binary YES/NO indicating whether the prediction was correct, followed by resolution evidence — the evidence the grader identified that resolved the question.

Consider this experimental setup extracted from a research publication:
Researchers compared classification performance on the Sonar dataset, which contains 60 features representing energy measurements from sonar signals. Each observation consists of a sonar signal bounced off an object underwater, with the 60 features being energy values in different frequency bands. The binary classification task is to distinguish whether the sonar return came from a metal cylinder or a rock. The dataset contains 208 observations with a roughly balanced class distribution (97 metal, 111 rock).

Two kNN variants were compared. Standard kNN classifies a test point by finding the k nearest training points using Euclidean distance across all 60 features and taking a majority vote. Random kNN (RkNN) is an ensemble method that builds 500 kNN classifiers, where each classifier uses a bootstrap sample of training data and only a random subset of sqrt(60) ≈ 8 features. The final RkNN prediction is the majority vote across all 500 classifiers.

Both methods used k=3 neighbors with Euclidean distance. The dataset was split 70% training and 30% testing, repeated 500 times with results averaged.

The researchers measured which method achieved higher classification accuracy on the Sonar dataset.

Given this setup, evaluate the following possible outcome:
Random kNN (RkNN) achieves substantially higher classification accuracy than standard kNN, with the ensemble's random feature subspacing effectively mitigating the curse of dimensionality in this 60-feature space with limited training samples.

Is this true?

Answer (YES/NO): NO